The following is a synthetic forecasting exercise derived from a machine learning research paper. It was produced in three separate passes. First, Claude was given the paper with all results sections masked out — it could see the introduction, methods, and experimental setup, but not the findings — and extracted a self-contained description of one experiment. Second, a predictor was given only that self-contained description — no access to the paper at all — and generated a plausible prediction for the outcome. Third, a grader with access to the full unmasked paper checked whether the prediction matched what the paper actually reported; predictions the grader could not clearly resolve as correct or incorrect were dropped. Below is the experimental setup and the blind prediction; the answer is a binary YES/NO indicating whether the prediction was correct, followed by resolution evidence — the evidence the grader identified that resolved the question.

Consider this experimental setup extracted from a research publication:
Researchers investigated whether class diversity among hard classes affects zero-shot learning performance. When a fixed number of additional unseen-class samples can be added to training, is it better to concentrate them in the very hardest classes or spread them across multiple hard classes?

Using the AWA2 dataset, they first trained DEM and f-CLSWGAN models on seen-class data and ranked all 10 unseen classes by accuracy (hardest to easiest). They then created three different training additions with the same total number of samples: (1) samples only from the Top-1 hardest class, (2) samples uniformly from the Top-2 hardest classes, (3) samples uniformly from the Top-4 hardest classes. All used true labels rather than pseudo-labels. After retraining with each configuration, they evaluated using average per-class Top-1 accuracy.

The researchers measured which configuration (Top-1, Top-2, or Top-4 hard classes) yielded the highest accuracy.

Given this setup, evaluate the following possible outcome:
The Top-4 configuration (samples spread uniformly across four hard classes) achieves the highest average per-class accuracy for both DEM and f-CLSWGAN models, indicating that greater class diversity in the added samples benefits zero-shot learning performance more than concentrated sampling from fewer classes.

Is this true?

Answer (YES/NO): YES